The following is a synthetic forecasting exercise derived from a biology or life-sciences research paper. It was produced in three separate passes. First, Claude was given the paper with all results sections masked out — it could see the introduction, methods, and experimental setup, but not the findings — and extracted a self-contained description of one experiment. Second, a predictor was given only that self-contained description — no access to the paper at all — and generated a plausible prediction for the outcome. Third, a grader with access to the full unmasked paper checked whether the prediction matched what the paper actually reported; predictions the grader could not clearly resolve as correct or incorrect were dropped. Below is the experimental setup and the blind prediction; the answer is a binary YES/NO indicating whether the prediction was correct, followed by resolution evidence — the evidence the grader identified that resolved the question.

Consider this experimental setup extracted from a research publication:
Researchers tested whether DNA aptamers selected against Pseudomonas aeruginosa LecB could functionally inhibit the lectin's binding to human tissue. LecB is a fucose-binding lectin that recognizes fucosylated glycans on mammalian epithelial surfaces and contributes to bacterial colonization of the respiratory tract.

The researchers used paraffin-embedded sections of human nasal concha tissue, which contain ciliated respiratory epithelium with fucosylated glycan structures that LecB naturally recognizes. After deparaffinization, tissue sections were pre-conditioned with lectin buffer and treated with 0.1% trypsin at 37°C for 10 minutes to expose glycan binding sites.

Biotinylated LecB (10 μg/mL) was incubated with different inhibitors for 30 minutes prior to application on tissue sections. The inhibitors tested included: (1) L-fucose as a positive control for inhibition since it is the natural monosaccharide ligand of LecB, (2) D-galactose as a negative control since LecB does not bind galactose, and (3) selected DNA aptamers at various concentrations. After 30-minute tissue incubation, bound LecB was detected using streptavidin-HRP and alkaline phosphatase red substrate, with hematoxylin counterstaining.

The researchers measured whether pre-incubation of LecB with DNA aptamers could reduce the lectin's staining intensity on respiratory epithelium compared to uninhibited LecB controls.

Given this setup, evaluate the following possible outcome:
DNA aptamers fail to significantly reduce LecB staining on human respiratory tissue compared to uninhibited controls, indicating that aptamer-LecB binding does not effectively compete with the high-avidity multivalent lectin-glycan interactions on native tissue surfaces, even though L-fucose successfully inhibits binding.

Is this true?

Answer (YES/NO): YES